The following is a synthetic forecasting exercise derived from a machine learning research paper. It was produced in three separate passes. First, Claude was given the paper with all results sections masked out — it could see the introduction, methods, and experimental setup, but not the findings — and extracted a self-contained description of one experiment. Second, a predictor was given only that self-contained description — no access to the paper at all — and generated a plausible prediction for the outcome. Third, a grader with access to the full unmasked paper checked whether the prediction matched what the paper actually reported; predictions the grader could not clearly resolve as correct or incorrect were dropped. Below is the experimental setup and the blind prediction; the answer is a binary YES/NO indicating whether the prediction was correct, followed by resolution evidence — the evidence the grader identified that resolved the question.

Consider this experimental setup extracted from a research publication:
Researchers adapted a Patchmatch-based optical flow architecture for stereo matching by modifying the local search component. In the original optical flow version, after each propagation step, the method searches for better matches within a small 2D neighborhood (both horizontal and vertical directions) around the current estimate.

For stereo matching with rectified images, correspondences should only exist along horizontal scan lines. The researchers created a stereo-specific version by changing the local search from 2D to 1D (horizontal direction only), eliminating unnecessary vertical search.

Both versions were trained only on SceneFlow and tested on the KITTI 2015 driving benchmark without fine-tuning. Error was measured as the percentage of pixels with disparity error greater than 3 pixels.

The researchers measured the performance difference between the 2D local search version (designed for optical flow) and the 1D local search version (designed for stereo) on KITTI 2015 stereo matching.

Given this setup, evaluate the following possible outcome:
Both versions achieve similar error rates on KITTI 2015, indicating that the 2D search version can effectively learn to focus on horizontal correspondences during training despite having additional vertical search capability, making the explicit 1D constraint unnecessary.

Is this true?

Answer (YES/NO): NO